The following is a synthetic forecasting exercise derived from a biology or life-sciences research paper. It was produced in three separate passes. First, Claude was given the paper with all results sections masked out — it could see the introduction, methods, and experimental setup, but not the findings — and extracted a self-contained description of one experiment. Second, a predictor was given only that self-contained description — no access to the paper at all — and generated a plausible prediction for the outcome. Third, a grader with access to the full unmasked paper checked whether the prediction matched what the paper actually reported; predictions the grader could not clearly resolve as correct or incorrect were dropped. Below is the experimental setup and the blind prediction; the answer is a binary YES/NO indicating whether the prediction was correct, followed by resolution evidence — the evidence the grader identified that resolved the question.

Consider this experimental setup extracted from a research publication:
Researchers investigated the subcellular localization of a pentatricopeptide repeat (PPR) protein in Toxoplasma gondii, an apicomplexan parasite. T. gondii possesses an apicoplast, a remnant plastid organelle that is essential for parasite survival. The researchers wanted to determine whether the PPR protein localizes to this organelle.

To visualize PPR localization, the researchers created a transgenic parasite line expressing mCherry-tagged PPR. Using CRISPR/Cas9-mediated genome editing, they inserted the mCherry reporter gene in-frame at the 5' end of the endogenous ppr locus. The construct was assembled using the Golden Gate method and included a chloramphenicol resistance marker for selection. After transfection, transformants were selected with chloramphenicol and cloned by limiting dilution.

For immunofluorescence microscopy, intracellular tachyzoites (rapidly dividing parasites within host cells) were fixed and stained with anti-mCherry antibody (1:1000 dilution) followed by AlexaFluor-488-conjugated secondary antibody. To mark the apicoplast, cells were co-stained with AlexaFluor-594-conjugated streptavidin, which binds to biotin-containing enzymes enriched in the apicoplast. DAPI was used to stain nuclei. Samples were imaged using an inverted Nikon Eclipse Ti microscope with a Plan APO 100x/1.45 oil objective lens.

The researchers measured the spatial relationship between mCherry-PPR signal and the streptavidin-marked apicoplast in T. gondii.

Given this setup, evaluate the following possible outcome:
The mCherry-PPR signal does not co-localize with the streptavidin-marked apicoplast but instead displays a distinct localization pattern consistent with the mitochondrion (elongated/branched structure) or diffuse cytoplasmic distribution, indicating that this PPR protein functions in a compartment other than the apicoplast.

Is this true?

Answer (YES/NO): NO